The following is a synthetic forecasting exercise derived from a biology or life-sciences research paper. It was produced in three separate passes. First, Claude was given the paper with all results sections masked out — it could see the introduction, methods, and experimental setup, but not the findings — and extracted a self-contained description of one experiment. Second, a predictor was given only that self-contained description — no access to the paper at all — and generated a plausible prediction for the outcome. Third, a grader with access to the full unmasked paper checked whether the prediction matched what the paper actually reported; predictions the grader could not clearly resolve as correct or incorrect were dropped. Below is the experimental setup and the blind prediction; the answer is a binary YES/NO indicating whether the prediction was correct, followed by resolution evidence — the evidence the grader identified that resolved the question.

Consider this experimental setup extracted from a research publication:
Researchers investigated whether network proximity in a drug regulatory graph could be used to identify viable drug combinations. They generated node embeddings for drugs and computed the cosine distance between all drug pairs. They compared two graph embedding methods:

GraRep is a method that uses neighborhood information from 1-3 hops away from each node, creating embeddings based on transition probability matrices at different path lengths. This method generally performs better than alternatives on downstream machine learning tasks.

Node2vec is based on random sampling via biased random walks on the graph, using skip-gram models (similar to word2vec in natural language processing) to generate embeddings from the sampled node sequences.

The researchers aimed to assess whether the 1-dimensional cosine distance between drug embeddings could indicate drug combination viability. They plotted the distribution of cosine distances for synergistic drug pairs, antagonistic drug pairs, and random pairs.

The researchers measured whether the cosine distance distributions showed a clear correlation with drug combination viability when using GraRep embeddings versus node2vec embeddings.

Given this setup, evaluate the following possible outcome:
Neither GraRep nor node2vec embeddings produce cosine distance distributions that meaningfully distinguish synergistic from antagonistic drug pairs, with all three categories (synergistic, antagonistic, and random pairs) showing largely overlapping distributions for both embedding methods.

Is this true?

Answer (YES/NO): NO